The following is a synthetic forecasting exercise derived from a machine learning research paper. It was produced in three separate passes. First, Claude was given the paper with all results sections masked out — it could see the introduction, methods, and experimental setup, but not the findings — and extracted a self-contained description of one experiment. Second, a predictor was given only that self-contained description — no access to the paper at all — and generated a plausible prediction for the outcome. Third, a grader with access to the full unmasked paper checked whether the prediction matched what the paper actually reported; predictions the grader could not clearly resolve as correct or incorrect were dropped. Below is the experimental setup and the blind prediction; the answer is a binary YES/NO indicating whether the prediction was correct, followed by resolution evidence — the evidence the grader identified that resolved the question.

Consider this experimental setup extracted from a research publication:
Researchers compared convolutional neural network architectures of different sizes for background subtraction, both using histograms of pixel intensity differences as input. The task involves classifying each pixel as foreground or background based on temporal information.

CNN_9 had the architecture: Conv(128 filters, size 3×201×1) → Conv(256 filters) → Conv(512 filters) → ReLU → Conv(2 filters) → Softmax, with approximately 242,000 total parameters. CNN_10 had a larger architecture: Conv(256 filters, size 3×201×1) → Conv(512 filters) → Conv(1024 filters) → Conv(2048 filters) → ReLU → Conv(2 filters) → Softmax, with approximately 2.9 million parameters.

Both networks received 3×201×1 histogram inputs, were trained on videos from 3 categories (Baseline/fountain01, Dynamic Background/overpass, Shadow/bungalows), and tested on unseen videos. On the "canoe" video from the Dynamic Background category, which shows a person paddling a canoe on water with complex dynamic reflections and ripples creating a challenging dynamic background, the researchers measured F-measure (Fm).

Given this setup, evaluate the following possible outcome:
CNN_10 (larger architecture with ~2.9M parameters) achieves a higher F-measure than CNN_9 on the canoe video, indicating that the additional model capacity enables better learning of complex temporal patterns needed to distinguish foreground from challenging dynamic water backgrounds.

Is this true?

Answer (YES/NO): YES